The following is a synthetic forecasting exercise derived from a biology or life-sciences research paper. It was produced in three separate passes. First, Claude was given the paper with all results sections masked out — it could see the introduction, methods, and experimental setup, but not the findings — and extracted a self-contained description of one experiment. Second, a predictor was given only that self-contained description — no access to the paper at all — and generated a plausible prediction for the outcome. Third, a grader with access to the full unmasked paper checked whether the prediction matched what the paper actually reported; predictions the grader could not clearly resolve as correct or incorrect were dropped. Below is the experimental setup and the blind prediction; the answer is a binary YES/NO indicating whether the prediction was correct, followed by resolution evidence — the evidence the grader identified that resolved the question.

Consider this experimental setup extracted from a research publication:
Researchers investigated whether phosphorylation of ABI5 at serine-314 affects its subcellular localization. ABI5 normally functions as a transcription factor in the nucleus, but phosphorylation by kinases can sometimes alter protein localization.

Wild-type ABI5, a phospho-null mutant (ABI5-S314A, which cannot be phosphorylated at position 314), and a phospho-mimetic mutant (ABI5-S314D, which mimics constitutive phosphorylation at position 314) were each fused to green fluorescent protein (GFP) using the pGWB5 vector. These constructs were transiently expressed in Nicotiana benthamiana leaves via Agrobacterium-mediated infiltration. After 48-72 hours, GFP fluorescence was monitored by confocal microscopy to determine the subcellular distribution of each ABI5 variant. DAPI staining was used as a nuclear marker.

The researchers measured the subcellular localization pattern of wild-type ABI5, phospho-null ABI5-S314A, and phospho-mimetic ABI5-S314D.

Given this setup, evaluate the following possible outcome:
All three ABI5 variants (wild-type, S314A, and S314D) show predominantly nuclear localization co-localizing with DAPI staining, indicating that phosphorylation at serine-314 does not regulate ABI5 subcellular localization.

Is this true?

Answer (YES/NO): NO